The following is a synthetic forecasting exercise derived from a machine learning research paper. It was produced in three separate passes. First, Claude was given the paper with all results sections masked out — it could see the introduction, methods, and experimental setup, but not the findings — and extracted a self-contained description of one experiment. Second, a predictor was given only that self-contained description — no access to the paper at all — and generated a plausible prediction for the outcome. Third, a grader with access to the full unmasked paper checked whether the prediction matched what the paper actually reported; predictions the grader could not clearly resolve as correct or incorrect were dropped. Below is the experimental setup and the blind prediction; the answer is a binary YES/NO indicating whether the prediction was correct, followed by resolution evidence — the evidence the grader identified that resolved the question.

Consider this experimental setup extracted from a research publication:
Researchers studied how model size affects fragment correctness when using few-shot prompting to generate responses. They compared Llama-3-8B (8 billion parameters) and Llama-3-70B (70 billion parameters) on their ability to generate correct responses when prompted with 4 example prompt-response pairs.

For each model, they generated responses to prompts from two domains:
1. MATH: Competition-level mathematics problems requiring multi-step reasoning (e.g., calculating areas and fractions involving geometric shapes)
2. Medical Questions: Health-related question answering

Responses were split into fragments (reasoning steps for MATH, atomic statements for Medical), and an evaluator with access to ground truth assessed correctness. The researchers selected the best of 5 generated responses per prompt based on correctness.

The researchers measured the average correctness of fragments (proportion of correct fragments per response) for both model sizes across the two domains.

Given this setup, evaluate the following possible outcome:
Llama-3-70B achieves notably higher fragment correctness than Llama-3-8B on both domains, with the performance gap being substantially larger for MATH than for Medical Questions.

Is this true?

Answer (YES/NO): YES